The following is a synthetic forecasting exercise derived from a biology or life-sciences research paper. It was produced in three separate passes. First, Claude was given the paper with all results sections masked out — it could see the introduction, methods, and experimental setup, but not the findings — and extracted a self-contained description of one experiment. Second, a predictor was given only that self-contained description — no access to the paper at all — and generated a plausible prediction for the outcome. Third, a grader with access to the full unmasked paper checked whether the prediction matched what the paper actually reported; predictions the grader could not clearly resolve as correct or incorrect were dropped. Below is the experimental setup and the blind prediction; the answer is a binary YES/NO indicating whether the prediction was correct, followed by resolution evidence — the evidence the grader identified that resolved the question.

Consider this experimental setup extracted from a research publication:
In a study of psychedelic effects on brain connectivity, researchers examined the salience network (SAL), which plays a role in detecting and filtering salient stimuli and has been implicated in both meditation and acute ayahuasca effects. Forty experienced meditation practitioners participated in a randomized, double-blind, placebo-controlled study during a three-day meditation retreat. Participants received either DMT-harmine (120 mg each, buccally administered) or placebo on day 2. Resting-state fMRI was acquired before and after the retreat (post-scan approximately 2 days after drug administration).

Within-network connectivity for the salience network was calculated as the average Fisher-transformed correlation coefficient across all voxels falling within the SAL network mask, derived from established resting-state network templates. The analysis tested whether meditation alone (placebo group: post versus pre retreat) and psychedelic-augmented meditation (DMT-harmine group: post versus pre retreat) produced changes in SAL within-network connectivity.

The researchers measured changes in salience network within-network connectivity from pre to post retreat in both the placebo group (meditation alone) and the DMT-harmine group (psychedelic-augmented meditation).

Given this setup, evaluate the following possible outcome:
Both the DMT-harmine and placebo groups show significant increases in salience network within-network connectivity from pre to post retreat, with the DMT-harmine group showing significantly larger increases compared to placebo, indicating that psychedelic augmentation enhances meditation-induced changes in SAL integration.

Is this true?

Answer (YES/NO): NO